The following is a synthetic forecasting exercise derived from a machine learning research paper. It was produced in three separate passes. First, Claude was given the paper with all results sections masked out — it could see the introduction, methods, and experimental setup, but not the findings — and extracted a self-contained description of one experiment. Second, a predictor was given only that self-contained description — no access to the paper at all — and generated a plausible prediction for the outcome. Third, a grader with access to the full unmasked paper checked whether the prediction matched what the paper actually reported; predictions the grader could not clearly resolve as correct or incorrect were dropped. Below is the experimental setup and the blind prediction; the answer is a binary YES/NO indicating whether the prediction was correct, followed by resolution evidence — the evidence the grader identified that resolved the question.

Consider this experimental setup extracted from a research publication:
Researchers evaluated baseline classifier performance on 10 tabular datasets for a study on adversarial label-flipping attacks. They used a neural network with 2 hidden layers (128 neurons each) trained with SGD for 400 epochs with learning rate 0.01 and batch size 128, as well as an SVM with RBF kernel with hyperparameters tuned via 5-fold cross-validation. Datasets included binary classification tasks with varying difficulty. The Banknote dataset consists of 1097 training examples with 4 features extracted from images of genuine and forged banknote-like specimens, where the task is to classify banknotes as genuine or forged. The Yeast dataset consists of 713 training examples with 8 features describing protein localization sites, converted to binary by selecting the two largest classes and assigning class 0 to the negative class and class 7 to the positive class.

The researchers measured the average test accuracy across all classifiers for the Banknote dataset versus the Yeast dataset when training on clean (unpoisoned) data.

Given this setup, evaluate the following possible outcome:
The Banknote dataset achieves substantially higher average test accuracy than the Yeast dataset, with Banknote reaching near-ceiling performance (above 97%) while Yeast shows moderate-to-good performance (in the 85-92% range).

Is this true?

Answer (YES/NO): NO